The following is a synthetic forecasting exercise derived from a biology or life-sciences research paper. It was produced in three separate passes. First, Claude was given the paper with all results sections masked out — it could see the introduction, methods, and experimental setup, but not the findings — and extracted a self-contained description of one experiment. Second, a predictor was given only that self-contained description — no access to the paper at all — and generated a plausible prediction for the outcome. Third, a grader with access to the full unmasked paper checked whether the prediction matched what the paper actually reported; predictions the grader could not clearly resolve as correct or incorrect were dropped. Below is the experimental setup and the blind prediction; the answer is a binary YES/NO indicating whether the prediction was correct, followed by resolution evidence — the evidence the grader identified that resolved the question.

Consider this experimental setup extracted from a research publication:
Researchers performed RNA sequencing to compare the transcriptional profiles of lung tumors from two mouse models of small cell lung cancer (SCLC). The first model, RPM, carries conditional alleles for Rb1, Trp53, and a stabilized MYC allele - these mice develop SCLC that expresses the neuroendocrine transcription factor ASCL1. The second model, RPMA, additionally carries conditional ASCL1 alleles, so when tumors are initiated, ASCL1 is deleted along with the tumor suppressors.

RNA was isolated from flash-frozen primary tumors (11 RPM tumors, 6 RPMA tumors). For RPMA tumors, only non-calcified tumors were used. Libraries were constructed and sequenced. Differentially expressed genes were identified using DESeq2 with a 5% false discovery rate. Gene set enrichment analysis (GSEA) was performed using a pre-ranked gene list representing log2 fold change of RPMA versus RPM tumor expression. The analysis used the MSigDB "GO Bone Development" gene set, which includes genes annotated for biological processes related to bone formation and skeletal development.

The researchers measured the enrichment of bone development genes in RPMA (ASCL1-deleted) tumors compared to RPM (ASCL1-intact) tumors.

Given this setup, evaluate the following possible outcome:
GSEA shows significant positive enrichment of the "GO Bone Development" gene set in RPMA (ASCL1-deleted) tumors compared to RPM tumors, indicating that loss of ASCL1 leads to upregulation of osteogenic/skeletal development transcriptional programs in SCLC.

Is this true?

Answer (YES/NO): YES